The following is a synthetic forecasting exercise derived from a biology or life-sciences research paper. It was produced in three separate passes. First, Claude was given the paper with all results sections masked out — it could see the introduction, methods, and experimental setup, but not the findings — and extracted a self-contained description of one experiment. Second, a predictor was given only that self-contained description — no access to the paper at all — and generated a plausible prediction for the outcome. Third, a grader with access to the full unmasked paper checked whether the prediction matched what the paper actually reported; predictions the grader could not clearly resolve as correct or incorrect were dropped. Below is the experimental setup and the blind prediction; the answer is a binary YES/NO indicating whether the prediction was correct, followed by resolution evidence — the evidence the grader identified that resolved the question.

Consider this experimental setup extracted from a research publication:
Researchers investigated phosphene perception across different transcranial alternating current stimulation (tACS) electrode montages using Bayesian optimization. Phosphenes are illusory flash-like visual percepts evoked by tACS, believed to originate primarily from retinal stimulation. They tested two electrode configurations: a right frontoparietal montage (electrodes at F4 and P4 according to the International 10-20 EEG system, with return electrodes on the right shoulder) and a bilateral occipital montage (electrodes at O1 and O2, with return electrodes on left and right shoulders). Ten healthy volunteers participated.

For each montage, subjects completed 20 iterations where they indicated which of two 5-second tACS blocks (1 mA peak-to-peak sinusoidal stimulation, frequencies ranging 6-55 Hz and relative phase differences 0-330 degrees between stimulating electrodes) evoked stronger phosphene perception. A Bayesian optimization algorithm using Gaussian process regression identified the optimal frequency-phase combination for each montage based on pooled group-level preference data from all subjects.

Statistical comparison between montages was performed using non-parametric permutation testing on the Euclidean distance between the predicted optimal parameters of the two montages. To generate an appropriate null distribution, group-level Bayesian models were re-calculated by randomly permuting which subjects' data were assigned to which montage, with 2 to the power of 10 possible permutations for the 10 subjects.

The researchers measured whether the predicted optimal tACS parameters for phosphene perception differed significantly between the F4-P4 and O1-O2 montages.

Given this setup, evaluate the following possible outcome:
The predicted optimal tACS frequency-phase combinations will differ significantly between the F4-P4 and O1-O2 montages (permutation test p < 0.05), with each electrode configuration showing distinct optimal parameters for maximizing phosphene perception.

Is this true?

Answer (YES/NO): NO